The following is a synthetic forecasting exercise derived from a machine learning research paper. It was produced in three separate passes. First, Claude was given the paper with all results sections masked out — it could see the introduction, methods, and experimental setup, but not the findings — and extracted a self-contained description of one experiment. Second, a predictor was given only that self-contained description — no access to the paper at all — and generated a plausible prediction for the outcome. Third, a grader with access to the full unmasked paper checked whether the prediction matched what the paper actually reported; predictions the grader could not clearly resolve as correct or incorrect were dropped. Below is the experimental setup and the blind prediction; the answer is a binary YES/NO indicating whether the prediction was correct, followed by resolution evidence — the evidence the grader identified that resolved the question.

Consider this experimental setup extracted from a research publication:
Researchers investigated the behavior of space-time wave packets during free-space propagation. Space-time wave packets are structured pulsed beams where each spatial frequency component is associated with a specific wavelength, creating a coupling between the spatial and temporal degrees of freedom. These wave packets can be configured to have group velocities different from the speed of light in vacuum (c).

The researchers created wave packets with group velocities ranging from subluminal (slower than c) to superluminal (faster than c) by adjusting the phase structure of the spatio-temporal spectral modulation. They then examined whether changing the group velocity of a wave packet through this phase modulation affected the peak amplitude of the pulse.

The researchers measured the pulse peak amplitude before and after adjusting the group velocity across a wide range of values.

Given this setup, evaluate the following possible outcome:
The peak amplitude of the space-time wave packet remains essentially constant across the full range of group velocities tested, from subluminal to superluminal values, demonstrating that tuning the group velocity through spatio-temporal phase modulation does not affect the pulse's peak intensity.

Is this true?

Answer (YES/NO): YES